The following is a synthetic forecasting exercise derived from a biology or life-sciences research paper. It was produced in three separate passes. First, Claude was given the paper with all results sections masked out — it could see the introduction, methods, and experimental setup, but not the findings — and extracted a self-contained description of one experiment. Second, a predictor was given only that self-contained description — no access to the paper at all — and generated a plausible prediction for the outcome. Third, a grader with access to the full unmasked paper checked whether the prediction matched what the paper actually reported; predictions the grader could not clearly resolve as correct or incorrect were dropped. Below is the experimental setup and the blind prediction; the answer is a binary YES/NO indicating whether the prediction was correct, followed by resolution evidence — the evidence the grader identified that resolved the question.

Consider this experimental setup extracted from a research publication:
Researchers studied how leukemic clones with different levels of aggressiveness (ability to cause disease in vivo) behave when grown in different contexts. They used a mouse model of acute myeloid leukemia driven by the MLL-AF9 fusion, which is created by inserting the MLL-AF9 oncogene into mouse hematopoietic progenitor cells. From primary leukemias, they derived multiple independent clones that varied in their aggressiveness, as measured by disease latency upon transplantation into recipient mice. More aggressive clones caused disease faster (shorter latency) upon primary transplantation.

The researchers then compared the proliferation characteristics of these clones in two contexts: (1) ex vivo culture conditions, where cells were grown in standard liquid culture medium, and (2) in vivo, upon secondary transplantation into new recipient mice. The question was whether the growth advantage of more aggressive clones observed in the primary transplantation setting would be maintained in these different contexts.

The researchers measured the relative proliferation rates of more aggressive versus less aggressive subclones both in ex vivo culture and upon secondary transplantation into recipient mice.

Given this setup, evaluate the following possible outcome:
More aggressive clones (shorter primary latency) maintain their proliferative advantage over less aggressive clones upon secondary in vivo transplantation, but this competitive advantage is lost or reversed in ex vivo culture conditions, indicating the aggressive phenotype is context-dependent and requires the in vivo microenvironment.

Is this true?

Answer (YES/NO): YES